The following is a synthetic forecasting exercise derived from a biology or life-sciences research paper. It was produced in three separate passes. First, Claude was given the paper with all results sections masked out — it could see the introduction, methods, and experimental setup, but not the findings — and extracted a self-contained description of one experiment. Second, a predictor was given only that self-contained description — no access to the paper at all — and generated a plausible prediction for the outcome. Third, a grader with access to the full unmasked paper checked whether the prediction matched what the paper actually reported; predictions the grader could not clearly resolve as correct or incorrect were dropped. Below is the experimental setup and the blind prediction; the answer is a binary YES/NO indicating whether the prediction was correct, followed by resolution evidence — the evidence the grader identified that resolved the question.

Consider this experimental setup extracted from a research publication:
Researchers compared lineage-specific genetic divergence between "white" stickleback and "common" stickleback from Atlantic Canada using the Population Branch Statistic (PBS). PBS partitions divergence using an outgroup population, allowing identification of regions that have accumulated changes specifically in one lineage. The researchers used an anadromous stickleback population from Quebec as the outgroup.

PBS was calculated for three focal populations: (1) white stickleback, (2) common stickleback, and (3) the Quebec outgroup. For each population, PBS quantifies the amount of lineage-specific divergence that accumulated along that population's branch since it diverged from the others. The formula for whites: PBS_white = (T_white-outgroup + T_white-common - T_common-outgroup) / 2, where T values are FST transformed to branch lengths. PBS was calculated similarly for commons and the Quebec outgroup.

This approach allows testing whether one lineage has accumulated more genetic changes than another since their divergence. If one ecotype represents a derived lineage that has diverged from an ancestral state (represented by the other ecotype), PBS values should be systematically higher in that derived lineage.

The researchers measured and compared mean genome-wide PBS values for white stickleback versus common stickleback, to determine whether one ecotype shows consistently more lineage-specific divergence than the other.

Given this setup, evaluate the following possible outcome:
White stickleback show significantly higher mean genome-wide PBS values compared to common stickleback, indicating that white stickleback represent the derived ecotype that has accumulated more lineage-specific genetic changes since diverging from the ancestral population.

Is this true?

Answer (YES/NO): YES